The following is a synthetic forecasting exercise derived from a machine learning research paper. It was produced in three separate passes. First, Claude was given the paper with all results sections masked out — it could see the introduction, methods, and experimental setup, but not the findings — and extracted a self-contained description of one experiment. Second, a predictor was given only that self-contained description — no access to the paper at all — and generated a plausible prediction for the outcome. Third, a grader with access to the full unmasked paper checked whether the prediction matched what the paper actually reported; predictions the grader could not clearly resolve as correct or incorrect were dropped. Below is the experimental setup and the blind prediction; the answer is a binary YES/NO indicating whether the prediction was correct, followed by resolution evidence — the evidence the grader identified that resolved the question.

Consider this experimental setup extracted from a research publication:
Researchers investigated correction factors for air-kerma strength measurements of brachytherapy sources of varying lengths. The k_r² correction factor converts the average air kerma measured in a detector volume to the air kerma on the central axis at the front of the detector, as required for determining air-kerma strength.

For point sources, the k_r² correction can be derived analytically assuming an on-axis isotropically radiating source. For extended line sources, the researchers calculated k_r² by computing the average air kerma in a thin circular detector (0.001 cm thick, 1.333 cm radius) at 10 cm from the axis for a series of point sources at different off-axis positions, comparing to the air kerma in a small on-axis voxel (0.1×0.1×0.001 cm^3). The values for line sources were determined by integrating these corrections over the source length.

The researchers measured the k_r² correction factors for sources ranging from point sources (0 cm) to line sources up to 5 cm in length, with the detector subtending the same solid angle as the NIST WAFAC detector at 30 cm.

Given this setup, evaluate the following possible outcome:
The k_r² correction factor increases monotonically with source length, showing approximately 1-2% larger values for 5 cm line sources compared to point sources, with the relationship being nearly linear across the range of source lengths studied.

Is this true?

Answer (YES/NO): NO